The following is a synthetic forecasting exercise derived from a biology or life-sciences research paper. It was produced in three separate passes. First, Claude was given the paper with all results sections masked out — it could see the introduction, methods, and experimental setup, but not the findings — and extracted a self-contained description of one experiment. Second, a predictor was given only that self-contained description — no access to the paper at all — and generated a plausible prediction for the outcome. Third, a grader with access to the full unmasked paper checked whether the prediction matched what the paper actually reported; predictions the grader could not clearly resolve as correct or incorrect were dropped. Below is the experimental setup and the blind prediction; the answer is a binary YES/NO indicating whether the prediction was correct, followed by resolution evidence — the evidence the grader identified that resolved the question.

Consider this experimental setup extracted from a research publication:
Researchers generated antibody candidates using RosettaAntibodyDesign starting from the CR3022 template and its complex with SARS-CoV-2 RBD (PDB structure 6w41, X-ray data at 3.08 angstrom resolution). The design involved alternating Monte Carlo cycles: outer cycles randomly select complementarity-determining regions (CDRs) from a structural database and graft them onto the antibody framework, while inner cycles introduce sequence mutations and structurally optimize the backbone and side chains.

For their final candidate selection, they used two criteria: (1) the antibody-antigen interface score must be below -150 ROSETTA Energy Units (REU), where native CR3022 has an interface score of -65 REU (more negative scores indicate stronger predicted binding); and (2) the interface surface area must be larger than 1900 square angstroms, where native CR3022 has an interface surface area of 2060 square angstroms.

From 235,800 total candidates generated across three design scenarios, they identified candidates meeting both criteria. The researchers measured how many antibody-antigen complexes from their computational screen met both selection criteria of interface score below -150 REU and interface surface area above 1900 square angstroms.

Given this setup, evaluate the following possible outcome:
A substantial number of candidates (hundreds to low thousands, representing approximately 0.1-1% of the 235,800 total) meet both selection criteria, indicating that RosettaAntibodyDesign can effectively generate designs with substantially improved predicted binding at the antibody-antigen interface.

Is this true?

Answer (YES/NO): NO